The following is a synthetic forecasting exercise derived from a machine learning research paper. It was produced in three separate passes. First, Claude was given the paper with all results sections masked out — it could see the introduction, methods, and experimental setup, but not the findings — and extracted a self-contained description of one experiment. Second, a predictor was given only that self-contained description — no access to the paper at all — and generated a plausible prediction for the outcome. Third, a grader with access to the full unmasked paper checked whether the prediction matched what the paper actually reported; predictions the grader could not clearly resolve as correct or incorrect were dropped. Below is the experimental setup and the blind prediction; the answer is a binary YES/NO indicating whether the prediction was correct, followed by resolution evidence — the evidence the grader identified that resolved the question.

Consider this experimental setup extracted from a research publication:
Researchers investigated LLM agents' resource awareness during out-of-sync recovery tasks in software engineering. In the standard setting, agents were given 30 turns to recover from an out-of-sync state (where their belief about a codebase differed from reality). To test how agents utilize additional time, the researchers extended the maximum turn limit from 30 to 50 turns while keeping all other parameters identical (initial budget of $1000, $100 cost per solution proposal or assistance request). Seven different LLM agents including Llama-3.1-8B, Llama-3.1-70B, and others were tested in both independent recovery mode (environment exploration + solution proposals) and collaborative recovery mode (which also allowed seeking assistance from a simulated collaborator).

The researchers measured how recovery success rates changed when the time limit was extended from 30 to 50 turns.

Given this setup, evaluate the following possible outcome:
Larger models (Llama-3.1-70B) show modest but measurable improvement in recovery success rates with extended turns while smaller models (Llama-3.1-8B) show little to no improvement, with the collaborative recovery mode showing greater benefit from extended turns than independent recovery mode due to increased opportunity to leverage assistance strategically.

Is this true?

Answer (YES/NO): NO